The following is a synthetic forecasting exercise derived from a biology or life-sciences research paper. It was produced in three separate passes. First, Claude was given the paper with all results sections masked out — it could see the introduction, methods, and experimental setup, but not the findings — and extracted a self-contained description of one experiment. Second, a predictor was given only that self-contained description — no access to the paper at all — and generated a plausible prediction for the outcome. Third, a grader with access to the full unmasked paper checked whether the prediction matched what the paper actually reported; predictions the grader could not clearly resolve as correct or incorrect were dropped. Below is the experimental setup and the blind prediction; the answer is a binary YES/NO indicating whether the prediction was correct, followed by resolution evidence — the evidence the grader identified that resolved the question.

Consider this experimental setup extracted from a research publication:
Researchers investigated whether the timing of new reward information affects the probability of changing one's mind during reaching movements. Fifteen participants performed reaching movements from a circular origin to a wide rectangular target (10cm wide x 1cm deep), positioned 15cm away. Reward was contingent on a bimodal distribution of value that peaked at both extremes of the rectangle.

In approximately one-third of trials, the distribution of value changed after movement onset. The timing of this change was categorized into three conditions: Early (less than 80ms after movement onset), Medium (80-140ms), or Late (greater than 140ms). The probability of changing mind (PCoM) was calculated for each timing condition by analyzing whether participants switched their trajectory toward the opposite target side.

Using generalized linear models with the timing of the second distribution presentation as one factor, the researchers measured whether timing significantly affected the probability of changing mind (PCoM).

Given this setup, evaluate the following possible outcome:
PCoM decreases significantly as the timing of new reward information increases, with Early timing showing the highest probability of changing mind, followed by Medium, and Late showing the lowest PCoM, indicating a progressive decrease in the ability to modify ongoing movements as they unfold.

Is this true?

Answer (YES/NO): NO